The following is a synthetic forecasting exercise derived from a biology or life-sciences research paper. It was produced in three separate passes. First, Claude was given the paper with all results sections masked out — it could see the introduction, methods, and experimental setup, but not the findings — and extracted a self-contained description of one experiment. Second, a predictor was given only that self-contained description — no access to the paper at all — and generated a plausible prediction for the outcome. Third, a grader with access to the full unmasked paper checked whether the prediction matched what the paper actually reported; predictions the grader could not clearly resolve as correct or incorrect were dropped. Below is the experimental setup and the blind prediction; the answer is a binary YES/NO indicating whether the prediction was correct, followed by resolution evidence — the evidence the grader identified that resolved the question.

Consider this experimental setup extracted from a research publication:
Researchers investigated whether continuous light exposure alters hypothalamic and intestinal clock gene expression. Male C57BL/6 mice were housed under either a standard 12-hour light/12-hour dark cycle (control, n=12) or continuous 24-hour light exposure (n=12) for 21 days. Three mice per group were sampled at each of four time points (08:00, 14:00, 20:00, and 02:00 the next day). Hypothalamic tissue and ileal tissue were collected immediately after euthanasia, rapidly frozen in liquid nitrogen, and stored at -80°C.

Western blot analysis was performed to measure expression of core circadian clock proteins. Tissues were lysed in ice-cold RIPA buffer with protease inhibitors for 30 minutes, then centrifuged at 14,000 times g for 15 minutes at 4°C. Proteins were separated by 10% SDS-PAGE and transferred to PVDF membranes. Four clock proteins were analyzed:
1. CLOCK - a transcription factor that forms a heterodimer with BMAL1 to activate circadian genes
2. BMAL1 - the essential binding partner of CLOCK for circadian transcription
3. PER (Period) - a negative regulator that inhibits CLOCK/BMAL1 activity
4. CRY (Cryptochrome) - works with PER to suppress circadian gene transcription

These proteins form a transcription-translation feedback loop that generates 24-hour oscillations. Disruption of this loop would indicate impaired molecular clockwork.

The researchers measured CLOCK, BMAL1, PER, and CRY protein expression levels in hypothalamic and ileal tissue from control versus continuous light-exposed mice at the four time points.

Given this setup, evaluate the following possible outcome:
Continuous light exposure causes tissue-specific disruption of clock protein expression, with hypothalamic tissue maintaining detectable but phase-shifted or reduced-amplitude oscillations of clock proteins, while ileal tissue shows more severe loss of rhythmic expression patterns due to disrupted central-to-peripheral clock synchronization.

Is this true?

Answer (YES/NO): NO